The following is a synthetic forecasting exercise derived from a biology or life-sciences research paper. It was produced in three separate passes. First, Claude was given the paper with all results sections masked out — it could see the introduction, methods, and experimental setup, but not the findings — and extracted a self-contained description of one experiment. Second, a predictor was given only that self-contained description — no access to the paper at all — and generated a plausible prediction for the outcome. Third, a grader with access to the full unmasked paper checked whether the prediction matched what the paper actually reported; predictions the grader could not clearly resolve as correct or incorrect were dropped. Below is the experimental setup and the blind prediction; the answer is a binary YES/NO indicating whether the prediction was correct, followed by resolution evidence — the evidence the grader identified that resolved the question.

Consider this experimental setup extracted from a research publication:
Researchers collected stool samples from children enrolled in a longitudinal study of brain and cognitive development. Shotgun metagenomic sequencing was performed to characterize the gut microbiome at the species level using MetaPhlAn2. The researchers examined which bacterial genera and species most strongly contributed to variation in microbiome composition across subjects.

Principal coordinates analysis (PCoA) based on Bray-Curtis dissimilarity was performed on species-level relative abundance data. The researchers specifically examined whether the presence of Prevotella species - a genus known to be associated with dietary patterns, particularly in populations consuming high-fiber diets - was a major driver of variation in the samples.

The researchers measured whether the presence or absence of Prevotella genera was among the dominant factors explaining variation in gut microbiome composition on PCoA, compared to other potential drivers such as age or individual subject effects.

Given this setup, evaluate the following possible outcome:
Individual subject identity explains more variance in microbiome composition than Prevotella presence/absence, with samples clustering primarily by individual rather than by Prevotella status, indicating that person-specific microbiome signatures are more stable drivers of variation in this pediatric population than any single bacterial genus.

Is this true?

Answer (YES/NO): NO